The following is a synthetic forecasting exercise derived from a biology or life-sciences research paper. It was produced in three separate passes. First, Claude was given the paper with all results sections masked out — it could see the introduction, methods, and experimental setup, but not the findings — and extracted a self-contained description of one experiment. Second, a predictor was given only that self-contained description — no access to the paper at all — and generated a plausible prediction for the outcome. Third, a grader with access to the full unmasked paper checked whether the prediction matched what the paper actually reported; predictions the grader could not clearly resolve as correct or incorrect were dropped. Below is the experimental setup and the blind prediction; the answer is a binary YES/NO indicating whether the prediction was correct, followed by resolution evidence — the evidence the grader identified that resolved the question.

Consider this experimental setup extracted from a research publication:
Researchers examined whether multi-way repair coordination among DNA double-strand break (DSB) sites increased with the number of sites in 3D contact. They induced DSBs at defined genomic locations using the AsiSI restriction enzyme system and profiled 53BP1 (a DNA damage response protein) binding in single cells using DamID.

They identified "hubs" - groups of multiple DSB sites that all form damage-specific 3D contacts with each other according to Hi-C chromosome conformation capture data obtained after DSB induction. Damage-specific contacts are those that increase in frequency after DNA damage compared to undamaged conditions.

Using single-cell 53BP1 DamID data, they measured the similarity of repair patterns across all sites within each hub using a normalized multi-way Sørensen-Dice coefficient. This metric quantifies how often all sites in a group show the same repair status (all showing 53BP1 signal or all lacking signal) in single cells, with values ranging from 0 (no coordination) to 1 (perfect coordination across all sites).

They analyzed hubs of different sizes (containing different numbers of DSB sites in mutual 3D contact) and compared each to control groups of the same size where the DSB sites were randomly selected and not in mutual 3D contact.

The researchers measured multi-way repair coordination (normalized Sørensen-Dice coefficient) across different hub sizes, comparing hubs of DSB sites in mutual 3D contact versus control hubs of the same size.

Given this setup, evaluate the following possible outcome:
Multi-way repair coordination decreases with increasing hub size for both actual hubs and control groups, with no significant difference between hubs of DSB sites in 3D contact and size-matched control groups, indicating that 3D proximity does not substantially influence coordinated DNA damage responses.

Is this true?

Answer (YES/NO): NO